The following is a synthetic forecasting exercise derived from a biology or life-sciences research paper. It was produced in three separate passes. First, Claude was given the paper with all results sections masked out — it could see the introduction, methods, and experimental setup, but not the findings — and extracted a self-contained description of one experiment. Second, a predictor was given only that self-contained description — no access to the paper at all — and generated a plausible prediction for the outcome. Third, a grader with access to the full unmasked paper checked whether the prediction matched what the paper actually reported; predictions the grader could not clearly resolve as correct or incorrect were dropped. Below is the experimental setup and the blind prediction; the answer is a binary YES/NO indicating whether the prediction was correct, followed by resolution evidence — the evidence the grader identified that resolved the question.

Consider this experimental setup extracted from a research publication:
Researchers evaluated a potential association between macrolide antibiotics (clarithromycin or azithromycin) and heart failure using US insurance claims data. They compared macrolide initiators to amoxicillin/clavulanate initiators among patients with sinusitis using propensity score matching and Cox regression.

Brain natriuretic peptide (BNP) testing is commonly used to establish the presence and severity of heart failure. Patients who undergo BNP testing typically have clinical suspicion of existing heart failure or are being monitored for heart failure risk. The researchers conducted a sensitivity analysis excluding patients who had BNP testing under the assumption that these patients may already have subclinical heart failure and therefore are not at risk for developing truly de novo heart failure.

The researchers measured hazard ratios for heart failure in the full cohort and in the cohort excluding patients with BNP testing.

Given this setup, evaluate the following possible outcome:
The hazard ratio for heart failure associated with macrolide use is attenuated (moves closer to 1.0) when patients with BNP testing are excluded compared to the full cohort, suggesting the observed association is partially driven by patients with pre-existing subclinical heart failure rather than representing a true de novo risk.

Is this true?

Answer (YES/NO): NO